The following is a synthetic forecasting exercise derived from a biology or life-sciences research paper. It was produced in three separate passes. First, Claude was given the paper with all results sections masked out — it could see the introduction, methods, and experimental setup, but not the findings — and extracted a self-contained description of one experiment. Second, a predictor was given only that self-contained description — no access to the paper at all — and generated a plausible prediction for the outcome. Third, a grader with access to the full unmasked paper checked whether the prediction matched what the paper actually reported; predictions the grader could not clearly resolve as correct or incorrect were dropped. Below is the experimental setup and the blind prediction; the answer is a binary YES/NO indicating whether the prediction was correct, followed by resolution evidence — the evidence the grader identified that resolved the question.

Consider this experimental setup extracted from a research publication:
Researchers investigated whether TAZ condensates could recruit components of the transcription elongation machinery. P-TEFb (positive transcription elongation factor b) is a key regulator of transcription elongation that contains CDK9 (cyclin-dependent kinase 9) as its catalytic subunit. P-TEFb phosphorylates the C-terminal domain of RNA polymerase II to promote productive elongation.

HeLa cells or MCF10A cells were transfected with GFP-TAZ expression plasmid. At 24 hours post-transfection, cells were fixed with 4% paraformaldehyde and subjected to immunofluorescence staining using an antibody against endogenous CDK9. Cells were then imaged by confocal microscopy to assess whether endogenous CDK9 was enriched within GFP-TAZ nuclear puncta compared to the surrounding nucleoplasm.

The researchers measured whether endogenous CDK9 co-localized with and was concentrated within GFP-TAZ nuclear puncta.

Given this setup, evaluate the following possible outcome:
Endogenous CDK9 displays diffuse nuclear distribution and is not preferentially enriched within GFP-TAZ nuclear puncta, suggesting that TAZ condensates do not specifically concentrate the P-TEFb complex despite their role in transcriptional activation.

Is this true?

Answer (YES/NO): NO